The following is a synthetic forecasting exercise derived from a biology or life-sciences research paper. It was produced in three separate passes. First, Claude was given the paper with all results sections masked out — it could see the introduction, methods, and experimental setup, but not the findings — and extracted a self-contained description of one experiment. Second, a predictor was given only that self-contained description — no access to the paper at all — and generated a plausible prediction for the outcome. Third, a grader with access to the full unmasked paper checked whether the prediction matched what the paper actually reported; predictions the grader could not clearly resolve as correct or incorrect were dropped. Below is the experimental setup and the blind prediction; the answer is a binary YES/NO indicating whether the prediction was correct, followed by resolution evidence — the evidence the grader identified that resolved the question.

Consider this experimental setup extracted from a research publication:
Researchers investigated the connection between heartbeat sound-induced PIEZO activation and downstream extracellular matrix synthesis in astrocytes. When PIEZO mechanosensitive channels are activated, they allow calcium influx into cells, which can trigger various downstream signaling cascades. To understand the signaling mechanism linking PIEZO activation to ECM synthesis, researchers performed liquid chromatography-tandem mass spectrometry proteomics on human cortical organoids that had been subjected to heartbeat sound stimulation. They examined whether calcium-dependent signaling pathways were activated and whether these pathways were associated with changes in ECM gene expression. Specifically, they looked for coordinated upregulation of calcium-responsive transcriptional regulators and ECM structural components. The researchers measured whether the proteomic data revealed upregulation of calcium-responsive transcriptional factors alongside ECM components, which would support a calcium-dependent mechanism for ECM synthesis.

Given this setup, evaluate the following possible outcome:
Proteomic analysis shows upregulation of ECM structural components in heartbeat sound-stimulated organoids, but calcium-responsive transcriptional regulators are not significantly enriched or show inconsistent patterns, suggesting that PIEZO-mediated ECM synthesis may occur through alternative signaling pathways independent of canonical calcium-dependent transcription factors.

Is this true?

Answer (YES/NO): NO